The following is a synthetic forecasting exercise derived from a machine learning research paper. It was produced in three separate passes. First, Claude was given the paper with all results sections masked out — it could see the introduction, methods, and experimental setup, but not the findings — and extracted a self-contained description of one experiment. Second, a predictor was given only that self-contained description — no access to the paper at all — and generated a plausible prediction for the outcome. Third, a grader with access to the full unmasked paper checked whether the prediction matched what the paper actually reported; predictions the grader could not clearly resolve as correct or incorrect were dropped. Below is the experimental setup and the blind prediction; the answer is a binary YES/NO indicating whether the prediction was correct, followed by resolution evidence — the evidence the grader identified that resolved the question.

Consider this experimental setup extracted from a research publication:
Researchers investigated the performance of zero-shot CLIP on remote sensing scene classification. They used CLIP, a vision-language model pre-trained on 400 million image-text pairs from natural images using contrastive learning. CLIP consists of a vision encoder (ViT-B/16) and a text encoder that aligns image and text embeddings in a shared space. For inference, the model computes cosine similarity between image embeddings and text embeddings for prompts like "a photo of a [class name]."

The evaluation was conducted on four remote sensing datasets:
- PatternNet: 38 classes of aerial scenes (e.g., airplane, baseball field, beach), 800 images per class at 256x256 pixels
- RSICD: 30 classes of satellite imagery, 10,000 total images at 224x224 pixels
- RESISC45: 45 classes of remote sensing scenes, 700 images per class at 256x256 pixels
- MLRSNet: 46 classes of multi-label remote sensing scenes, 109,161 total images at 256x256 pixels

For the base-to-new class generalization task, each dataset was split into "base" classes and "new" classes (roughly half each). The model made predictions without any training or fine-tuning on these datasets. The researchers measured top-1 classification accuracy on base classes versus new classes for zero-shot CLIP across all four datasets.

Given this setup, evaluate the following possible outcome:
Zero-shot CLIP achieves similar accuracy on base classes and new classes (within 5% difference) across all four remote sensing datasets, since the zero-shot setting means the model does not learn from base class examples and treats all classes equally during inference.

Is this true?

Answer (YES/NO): YES